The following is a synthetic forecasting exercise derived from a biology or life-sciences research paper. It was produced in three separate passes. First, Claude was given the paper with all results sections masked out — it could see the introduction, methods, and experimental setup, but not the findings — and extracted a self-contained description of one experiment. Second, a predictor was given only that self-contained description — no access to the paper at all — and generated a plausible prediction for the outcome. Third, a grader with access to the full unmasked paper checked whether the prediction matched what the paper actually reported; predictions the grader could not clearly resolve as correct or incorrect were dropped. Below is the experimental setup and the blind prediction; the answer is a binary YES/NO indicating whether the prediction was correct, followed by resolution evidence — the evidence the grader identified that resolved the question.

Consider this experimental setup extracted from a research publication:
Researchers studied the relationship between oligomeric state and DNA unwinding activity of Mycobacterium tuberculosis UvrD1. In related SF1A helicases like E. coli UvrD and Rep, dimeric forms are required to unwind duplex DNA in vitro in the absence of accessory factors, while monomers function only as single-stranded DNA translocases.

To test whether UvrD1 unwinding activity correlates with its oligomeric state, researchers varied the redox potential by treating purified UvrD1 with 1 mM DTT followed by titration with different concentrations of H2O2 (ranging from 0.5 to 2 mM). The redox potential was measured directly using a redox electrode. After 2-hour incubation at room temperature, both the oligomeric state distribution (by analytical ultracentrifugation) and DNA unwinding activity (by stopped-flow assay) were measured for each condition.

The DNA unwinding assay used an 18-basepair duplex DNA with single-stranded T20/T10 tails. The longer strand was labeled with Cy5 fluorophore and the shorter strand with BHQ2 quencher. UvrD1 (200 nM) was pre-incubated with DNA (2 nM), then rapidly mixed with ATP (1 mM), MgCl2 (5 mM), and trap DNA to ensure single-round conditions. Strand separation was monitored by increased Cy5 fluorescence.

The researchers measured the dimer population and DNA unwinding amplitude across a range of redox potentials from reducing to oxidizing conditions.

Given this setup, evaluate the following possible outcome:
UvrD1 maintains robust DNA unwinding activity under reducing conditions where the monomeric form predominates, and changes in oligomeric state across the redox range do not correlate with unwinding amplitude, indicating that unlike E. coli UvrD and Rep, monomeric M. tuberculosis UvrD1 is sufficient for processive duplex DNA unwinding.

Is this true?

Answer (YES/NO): NO